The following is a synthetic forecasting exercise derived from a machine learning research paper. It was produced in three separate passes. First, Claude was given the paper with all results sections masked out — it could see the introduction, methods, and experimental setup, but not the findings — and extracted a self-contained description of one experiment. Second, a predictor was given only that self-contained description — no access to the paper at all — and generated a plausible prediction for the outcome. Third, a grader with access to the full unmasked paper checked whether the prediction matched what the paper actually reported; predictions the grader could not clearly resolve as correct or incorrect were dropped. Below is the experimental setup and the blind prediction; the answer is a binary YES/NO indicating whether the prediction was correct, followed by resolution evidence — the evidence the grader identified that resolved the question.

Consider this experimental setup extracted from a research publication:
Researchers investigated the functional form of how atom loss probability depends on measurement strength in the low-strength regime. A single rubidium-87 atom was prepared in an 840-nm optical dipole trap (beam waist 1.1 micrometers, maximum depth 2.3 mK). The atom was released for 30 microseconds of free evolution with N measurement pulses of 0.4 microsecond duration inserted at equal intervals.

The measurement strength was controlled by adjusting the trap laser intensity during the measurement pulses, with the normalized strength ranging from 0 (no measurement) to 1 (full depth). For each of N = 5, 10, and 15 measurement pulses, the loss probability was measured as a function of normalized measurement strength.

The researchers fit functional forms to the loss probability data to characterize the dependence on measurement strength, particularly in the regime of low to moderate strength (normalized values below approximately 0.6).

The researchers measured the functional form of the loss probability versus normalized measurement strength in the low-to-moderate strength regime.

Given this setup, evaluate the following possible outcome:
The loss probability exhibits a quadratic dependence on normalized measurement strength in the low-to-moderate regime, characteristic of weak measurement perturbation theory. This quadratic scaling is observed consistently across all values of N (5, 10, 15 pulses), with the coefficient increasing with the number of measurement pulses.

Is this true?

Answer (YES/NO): NO